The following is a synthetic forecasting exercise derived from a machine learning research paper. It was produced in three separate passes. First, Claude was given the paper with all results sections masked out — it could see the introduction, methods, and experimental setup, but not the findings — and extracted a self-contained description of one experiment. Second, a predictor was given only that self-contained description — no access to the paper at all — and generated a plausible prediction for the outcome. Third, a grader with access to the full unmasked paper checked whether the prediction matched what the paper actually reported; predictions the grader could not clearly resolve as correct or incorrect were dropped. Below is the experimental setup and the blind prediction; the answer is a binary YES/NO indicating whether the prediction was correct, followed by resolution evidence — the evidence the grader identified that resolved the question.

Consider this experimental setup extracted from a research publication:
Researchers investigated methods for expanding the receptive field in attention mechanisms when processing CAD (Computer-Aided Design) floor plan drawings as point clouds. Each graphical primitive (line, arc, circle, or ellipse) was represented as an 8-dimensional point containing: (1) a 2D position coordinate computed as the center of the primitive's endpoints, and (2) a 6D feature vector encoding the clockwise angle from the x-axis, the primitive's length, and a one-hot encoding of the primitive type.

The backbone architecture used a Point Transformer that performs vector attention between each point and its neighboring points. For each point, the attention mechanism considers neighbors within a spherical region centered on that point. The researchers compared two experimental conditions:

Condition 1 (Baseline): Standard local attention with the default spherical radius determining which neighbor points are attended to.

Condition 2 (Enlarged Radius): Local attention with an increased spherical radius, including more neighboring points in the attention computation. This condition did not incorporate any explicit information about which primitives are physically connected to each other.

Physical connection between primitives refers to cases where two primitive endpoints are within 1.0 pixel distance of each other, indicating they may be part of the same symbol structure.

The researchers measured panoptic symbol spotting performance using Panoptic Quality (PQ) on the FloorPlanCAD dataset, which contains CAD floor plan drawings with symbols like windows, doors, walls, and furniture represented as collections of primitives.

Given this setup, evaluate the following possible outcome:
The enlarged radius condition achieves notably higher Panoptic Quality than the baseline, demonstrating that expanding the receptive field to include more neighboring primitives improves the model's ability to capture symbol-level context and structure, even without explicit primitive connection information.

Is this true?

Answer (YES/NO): NO